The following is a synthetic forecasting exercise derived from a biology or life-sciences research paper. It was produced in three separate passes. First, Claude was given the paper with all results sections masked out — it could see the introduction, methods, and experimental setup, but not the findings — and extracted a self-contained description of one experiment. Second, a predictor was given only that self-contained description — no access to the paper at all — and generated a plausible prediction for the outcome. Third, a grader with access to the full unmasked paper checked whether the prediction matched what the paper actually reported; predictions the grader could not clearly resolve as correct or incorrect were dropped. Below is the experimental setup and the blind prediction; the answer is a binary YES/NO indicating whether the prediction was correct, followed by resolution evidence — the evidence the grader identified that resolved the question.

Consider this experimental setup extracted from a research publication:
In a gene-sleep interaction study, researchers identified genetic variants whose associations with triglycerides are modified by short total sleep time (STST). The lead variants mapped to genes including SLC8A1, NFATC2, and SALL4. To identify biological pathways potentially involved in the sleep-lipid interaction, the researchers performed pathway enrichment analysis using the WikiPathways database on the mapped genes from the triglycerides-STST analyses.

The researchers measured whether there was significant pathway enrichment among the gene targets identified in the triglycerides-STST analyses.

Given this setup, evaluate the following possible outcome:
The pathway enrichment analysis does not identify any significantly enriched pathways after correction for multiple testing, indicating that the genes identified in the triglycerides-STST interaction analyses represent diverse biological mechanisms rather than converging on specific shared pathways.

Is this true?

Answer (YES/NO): NO